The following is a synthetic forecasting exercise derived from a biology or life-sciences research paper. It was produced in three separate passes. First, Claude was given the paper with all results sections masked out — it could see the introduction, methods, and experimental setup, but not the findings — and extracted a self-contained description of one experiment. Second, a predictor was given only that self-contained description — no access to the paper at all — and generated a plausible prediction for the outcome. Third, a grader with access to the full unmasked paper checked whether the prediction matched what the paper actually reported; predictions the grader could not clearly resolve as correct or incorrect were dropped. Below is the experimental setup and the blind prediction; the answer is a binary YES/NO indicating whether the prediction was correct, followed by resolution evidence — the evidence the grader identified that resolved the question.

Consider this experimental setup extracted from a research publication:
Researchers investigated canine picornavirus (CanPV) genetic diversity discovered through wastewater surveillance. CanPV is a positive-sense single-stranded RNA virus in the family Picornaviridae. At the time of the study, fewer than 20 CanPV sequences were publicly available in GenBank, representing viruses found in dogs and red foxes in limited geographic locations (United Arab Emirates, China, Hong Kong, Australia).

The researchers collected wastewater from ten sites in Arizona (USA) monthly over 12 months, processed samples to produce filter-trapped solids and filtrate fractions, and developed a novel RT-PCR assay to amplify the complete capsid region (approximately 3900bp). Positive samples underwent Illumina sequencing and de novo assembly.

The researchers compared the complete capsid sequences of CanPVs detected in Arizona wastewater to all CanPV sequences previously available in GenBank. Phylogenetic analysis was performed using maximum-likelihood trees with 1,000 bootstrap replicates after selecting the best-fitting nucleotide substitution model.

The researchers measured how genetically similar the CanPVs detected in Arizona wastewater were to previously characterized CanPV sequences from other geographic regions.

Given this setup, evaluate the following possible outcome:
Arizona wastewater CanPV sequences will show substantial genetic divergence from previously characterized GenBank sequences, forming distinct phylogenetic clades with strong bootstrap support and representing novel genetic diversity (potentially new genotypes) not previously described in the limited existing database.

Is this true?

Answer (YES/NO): NO